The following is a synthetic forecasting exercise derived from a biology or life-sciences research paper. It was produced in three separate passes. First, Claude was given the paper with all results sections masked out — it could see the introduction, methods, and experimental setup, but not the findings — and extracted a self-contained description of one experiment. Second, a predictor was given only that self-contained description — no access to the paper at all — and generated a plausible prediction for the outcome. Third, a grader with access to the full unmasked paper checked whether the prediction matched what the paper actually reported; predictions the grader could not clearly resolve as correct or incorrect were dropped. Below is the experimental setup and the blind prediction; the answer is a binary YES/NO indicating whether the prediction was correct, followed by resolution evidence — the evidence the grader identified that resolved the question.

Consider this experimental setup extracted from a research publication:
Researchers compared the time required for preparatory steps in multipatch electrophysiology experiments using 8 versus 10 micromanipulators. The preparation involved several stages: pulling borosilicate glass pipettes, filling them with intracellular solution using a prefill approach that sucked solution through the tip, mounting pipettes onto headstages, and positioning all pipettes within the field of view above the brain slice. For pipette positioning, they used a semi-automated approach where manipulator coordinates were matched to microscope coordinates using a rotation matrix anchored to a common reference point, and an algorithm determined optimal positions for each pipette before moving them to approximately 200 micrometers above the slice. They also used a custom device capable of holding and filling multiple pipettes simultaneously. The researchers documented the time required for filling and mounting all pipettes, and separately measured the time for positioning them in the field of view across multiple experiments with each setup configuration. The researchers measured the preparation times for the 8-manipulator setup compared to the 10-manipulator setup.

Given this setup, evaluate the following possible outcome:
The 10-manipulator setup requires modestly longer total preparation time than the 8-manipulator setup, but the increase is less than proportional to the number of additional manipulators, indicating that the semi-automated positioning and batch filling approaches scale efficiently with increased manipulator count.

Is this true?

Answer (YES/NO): NO